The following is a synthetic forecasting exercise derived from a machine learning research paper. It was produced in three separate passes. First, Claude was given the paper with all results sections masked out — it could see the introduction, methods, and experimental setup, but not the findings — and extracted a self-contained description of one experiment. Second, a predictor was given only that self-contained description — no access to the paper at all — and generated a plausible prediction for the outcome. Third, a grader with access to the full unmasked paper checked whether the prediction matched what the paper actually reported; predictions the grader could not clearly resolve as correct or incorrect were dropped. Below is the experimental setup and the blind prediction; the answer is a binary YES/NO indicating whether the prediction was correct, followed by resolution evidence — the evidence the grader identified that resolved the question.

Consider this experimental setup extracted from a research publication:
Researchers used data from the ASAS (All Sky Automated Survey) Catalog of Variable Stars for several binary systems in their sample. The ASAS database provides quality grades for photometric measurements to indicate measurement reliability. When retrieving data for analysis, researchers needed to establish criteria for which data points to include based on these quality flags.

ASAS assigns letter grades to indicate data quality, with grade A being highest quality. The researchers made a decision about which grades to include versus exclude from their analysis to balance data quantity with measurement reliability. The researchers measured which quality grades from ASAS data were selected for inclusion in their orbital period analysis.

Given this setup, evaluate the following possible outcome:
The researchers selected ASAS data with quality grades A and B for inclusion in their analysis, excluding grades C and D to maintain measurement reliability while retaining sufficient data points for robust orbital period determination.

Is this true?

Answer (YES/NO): YES